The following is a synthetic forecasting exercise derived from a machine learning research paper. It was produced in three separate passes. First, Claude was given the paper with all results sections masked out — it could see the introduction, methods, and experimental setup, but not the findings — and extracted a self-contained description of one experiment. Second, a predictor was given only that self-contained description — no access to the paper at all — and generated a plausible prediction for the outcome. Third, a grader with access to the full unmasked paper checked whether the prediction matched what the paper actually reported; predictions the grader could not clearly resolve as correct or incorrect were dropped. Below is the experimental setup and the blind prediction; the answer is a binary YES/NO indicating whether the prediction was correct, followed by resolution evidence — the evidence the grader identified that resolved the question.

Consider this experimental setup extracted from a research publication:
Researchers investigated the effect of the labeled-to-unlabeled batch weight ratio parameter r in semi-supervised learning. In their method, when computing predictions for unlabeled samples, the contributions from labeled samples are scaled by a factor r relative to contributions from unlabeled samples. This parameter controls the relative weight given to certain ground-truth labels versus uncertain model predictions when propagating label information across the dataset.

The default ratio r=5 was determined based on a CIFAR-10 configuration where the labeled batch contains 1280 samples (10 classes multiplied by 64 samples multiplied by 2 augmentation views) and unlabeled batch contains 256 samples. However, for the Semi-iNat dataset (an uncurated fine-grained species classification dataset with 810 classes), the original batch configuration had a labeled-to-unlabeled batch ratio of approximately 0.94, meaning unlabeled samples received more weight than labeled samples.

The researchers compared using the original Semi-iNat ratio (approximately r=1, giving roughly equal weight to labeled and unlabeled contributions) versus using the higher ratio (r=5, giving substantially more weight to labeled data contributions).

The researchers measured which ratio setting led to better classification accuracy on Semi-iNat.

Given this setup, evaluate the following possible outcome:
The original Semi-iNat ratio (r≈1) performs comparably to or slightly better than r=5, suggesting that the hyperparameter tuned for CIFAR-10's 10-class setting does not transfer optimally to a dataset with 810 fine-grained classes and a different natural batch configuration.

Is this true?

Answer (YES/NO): NO